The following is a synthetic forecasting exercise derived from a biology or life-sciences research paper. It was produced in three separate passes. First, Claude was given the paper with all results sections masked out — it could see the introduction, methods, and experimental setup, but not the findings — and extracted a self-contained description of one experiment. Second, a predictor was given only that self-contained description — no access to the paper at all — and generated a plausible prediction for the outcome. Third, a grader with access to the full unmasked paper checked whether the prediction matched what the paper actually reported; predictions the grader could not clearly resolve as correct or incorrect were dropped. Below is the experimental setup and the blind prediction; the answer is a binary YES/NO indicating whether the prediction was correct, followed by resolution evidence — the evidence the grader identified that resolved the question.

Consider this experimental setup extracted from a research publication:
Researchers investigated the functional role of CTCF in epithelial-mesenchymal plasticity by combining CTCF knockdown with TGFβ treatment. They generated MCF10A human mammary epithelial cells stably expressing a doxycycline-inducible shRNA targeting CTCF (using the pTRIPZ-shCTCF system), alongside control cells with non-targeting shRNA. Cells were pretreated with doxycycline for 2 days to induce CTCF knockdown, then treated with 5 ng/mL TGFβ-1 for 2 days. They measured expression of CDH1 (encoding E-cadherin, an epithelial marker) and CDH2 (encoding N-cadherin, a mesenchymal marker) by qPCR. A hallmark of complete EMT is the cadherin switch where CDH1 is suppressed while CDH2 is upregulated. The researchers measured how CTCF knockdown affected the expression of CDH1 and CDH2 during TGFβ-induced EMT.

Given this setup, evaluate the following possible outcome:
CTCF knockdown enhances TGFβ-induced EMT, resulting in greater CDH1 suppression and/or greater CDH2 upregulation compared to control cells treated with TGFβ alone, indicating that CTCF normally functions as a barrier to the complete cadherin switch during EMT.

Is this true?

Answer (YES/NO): NO